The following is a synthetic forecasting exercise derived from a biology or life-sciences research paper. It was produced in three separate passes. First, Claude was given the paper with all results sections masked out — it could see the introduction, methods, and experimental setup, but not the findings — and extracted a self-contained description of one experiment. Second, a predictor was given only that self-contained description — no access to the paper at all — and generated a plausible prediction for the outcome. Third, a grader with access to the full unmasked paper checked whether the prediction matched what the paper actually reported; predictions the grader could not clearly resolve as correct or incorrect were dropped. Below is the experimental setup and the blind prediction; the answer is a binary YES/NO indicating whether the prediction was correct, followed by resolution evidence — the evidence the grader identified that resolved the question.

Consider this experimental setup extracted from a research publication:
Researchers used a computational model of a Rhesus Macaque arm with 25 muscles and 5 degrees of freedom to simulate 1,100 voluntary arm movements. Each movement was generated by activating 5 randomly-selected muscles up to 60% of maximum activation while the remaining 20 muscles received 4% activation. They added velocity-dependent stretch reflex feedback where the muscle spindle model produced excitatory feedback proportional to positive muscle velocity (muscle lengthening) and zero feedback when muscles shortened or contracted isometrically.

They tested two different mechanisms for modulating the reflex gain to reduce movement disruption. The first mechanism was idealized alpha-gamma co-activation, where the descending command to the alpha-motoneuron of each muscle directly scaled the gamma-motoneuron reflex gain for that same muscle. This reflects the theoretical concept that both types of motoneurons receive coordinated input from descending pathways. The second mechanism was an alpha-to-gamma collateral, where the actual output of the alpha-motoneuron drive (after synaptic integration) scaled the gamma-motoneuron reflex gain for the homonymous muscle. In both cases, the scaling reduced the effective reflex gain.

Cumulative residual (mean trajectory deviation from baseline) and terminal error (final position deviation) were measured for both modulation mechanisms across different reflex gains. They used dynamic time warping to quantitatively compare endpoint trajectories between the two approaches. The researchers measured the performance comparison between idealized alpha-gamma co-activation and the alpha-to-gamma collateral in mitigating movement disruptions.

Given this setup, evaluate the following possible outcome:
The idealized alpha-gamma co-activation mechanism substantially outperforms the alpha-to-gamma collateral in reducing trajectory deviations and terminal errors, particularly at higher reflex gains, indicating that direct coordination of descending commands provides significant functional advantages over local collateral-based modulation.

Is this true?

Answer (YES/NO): NO